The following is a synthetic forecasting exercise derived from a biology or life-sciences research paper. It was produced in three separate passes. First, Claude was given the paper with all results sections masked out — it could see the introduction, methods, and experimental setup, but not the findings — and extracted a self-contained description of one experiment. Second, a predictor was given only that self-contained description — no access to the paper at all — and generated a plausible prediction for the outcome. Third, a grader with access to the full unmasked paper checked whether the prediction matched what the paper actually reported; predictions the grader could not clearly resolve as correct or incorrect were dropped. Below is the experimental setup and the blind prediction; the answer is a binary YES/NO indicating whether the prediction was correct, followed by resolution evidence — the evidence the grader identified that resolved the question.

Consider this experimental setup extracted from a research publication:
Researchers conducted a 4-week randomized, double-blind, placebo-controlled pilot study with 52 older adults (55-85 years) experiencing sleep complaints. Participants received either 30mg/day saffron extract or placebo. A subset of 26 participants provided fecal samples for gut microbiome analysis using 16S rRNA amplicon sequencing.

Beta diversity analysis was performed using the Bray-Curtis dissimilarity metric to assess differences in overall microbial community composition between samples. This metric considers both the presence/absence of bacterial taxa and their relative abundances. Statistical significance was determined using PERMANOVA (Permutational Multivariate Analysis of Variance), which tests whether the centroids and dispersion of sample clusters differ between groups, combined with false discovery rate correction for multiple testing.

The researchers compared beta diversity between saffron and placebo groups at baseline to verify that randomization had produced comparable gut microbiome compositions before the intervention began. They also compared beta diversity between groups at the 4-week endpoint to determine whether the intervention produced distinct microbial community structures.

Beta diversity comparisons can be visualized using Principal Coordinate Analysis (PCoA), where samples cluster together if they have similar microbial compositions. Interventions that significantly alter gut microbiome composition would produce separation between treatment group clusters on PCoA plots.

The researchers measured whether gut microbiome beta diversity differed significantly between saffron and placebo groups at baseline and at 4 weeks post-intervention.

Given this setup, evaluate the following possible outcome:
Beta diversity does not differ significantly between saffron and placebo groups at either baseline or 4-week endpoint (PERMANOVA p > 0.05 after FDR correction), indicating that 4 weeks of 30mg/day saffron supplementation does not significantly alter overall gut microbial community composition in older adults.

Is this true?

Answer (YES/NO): YES